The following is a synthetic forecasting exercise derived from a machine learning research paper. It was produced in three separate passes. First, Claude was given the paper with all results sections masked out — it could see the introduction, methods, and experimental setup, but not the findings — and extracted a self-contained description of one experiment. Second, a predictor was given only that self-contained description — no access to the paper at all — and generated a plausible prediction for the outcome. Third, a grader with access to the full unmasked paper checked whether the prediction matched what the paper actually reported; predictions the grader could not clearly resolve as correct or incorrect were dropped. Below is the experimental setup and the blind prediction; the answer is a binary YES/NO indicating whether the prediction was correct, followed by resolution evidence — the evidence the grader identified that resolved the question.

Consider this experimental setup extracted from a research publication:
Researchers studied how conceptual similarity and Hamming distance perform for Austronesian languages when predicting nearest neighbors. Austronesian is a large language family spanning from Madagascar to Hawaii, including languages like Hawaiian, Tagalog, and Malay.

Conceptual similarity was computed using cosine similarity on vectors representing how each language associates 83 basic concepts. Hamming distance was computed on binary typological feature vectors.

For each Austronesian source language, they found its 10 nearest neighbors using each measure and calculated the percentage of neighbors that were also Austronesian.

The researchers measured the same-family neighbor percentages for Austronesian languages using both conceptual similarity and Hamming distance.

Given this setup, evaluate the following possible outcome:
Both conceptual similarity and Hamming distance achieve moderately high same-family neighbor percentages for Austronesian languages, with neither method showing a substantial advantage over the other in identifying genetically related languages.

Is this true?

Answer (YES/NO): NO